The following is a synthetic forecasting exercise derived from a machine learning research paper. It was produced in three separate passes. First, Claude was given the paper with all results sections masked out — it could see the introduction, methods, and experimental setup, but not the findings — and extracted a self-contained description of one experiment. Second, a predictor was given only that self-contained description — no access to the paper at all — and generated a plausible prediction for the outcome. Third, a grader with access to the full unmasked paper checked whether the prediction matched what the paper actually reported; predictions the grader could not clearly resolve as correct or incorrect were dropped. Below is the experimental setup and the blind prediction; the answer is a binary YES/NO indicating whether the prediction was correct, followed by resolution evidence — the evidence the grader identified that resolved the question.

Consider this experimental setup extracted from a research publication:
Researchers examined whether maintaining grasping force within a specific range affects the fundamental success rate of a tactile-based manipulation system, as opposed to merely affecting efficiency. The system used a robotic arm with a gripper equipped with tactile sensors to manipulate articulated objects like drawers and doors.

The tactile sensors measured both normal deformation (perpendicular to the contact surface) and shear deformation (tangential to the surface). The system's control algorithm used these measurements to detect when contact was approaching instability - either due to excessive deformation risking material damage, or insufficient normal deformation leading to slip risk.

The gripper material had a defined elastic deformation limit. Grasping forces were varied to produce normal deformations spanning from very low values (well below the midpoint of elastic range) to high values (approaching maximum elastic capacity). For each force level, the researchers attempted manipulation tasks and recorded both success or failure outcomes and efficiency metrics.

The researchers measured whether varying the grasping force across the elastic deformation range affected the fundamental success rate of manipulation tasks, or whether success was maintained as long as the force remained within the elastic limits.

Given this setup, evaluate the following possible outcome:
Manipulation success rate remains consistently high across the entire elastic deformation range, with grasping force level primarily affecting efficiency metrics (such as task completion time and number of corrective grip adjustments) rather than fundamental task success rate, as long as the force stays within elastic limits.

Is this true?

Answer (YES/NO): YES